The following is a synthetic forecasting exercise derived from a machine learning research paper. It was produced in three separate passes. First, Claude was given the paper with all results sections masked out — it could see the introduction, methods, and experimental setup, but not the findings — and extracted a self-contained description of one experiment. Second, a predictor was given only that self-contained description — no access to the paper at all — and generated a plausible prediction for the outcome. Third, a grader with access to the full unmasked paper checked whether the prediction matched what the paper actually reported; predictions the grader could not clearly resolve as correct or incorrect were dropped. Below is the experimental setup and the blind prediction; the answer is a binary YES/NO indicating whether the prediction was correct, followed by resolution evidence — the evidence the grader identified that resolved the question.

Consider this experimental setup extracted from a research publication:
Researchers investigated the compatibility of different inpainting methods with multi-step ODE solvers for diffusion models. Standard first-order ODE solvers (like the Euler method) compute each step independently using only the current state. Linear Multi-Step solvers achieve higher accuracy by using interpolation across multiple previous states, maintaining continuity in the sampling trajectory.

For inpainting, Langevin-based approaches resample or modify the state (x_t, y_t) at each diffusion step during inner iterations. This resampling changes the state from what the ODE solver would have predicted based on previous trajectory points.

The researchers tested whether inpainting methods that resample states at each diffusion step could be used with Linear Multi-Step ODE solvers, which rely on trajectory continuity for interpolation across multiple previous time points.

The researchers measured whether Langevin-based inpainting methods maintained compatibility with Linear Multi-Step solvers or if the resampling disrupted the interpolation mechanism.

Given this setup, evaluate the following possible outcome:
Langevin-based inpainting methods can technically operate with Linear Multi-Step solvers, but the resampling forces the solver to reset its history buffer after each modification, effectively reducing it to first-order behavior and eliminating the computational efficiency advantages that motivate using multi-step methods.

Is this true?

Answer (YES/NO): NO